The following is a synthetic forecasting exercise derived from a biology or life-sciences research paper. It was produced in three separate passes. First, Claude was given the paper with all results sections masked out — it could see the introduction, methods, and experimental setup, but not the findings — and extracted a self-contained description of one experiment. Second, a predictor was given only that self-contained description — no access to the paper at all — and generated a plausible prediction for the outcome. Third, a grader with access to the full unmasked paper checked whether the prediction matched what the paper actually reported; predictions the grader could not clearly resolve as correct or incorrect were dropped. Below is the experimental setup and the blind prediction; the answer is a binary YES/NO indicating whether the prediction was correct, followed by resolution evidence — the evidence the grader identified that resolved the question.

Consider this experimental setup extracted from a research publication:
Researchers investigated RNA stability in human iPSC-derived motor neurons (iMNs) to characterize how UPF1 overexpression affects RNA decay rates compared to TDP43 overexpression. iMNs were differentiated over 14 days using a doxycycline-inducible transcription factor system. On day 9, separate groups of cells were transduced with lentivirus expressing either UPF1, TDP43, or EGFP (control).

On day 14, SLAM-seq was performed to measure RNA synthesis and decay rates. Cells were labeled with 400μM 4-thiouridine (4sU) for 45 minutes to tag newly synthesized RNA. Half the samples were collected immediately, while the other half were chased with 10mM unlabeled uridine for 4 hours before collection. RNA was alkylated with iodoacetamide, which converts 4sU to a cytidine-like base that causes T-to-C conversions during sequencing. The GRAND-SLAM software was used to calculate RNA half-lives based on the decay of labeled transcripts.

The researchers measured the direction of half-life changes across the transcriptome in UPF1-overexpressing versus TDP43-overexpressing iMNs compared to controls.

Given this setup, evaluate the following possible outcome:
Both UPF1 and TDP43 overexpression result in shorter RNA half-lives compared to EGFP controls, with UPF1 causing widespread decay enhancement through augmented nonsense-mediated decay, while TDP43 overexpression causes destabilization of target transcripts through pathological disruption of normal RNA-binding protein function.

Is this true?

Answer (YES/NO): NO